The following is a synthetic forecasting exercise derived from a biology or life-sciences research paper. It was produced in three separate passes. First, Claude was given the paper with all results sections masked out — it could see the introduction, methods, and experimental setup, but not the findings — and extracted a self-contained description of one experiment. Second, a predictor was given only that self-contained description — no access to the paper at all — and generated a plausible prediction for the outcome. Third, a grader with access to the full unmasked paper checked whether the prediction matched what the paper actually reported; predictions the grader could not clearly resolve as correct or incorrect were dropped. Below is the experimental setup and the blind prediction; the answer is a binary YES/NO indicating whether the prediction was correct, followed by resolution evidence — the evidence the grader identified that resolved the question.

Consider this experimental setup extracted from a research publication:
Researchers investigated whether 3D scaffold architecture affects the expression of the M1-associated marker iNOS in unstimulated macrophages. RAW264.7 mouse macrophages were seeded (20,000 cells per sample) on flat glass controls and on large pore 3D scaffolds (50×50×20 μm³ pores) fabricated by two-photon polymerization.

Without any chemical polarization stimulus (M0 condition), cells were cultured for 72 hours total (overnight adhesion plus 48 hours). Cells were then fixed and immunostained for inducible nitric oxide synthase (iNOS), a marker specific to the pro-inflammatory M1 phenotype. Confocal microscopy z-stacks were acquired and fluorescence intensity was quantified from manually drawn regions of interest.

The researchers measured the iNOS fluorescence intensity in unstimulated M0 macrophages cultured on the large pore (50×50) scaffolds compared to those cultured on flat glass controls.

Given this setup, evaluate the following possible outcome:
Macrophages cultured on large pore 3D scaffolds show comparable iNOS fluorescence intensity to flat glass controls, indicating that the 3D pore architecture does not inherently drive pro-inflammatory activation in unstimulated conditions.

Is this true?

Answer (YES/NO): YES